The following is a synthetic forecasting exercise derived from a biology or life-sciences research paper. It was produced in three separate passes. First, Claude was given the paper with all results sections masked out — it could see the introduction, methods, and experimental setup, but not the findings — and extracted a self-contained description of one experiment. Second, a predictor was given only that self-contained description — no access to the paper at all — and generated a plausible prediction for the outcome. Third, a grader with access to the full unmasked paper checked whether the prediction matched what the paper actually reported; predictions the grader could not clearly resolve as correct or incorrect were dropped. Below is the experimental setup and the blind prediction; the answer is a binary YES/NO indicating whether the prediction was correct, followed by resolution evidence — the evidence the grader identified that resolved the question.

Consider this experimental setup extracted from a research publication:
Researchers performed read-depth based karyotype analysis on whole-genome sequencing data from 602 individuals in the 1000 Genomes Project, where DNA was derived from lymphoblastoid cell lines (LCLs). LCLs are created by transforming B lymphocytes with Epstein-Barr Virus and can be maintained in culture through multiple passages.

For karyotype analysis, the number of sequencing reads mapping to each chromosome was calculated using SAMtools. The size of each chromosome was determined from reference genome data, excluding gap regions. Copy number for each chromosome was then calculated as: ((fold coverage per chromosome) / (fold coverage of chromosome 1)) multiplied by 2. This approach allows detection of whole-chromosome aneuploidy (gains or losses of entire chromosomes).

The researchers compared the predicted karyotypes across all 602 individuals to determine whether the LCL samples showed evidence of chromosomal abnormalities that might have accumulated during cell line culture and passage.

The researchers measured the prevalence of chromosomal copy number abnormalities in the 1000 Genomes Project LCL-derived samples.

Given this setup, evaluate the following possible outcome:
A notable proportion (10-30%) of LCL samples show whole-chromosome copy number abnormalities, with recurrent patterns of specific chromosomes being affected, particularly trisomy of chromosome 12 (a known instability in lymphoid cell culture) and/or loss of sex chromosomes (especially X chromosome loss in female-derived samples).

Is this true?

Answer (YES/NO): NO